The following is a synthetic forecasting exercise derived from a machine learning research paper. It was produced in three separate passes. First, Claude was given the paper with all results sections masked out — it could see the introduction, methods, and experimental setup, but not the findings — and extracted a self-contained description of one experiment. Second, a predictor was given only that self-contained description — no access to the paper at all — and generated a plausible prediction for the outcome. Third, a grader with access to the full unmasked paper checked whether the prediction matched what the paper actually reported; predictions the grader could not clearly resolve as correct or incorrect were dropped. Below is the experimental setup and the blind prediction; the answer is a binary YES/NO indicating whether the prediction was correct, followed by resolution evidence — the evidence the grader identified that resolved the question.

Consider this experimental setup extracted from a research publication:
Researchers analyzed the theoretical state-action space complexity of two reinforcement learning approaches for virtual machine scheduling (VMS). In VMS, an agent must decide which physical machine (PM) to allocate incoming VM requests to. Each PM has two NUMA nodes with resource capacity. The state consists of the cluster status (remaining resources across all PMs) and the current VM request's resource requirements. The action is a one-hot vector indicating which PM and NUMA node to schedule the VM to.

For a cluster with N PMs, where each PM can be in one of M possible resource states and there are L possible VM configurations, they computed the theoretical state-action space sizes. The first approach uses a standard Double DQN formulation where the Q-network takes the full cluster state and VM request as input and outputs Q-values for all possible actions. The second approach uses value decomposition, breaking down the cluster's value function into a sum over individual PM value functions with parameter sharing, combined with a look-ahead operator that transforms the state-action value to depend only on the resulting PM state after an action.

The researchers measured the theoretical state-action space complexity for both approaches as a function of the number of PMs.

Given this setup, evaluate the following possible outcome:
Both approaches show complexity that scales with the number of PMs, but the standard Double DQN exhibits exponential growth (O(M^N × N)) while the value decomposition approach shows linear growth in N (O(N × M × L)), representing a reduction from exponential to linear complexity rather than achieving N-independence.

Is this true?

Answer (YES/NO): NO